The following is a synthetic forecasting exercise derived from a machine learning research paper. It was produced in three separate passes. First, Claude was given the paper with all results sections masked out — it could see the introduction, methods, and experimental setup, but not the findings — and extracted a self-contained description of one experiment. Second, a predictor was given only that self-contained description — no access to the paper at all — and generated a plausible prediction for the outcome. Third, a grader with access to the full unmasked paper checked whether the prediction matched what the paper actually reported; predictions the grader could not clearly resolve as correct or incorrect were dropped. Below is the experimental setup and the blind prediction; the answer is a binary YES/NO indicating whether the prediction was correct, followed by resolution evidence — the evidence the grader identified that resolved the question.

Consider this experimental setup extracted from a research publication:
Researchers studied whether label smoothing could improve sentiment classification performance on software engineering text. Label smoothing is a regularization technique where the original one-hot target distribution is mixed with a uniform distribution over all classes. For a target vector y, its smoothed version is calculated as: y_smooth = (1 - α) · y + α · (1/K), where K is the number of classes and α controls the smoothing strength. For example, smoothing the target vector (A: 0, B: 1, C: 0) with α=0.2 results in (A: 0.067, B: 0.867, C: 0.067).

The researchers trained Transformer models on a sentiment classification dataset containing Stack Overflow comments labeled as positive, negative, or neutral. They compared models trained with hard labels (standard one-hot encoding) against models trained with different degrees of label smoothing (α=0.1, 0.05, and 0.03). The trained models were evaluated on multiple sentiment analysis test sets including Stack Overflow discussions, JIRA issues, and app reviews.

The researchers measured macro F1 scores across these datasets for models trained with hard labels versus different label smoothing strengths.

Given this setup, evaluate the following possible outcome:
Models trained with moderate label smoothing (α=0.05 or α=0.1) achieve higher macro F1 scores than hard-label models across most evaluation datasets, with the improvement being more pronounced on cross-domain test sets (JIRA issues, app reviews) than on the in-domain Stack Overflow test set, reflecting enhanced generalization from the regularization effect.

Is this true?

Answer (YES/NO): NO